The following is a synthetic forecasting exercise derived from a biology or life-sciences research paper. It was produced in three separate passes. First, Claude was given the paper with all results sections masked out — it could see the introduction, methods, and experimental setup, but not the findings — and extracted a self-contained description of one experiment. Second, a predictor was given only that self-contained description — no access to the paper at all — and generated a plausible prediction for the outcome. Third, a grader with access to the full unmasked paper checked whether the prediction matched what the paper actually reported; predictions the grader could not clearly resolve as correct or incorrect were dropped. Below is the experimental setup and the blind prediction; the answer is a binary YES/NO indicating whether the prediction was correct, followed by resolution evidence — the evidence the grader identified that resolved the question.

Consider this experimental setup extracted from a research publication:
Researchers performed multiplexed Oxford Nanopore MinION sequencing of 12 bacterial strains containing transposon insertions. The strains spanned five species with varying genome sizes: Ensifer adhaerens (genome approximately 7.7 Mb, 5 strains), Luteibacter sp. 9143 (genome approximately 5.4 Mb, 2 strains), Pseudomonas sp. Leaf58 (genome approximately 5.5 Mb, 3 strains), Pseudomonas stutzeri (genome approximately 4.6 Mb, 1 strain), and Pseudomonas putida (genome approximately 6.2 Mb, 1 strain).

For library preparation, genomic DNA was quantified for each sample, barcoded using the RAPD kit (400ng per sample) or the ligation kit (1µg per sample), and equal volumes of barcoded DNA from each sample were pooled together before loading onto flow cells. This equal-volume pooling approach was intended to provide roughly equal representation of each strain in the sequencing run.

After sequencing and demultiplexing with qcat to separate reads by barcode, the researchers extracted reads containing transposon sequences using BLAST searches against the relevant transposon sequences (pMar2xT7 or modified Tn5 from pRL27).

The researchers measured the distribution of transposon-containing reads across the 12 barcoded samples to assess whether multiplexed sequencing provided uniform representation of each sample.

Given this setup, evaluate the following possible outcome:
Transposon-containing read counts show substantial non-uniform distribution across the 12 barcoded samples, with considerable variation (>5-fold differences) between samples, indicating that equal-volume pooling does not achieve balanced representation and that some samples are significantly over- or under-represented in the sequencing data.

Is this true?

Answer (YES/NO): YES